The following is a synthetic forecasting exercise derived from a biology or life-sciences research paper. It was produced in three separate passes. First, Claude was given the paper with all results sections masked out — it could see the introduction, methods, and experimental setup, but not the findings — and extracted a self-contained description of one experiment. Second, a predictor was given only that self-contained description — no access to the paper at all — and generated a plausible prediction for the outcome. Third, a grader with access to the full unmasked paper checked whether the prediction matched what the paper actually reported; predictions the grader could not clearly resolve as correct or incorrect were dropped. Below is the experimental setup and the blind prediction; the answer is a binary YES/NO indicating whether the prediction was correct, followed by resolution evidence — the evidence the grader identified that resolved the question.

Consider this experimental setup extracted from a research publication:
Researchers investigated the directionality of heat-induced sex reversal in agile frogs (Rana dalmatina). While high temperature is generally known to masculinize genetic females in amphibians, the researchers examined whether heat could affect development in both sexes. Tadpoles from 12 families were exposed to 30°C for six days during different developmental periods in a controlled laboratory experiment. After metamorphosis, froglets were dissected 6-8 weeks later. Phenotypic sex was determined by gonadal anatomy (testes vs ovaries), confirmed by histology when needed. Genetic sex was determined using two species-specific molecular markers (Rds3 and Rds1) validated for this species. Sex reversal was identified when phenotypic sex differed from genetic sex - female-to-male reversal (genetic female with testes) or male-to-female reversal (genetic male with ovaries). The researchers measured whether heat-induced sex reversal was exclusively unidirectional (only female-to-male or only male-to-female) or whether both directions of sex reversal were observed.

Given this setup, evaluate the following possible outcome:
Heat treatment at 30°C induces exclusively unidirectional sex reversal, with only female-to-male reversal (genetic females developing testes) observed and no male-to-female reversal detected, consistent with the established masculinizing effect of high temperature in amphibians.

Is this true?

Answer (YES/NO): YES